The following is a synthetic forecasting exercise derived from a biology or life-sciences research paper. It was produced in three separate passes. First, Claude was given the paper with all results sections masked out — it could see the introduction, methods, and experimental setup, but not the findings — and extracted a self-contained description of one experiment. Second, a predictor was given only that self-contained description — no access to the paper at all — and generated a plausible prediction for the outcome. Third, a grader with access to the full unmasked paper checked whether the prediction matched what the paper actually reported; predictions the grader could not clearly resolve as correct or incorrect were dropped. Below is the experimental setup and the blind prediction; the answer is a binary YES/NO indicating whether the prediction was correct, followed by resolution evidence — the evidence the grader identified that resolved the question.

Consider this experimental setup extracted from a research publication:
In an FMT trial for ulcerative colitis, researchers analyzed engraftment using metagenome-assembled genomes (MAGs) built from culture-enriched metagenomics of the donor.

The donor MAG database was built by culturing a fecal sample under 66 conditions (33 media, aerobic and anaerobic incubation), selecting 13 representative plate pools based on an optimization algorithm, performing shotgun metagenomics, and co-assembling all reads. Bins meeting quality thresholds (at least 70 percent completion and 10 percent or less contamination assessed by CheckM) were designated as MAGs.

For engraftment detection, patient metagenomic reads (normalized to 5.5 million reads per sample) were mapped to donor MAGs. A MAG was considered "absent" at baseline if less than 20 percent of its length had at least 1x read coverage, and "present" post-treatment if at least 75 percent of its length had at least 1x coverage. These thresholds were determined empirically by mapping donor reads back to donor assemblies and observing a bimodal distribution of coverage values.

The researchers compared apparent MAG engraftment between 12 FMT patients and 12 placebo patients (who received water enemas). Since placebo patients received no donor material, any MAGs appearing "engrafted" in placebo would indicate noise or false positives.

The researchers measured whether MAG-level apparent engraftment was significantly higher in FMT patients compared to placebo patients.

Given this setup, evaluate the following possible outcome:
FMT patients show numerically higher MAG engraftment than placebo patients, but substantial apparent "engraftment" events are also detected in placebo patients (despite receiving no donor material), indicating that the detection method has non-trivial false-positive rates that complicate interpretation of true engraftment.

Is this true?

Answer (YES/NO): NO